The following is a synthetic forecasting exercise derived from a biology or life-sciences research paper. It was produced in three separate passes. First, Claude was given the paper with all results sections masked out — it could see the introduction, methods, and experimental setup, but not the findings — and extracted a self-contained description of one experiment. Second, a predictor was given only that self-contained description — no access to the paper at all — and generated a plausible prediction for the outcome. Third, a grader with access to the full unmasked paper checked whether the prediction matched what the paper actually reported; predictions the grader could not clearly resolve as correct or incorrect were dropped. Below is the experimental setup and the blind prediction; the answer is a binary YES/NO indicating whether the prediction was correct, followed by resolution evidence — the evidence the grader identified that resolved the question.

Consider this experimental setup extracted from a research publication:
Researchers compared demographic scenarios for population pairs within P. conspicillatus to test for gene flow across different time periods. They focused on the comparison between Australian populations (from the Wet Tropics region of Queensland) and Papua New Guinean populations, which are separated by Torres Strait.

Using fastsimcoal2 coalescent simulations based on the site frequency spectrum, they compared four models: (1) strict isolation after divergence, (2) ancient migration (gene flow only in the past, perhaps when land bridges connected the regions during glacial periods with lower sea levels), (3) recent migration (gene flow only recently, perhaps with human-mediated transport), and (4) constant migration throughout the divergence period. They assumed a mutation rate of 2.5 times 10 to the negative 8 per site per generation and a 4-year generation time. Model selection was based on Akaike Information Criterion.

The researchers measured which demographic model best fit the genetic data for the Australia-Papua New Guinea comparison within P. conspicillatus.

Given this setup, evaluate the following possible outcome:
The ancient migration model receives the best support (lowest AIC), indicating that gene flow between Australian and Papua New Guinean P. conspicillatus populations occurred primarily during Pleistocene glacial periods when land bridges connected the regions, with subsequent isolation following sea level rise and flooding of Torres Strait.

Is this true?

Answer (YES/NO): NO